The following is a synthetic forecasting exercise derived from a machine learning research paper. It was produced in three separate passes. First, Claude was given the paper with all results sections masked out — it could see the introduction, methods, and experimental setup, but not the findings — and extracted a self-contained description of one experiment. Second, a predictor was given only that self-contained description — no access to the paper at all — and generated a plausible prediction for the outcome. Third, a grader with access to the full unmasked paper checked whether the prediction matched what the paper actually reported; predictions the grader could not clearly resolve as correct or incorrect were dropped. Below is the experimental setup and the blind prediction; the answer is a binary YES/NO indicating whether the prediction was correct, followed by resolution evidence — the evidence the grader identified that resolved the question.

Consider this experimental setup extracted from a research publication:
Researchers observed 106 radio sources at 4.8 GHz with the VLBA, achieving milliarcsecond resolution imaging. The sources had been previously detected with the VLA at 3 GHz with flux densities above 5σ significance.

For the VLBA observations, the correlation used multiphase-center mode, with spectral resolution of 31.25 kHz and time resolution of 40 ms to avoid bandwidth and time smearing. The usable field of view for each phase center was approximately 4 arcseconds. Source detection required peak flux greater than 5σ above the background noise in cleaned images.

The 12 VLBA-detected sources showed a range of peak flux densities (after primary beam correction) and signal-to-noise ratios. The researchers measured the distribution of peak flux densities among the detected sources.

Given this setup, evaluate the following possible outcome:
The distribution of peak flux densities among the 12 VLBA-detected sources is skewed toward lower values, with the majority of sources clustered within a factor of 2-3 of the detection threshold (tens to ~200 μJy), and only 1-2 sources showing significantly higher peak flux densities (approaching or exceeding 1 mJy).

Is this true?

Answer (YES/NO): NO